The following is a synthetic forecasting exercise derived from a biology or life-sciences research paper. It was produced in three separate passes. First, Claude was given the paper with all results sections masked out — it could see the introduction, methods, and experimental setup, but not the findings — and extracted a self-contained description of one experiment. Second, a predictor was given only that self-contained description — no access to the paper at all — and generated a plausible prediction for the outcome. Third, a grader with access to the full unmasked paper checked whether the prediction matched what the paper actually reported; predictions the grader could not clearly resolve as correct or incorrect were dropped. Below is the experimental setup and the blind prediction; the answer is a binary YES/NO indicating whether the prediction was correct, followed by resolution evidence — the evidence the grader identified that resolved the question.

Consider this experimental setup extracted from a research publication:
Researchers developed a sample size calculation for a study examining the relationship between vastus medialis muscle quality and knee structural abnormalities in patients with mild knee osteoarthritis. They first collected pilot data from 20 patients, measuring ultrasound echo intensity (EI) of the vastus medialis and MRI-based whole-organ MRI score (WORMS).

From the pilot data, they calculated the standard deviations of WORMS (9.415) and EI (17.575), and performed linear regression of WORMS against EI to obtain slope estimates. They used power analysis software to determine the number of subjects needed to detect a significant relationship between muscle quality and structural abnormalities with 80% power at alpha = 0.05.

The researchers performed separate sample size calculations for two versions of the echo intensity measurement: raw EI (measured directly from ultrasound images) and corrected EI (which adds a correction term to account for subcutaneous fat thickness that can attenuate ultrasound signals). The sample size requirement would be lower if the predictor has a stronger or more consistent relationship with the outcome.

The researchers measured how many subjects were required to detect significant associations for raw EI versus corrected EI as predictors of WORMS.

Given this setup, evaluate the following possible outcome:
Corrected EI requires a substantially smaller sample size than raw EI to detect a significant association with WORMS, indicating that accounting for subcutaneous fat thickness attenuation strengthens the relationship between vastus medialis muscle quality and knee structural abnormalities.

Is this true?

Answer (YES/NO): YES